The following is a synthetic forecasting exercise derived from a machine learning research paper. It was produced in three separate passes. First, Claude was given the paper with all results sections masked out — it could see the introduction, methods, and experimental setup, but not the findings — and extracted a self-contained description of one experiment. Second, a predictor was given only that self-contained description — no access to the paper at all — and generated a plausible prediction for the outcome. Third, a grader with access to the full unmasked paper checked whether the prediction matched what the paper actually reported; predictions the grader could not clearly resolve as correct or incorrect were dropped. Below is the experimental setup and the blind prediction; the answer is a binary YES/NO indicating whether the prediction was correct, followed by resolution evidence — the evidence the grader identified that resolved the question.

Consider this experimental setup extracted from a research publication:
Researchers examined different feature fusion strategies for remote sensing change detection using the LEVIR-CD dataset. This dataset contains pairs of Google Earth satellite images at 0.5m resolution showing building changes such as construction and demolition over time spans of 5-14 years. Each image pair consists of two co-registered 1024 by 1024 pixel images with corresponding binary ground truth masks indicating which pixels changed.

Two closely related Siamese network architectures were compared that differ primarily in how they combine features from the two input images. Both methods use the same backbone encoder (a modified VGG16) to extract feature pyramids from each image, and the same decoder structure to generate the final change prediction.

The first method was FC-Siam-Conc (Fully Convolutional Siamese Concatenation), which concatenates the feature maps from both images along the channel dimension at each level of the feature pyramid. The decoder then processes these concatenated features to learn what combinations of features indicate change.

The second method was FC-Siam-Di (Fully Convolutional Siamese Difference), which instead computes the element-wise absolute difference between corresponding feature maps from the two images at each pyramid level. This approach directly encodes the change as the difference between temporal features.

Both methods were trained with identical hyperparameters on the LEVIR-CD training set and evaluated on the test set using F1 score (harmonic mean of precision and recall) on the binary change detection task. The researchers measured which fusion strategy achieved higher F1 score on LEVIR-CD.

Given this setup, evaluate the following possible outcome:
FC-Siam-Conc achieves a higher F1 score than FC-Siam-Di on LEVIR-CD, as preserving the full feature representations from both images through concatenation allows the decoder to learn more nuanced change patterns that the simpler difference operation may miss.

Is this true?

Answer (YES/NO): NO